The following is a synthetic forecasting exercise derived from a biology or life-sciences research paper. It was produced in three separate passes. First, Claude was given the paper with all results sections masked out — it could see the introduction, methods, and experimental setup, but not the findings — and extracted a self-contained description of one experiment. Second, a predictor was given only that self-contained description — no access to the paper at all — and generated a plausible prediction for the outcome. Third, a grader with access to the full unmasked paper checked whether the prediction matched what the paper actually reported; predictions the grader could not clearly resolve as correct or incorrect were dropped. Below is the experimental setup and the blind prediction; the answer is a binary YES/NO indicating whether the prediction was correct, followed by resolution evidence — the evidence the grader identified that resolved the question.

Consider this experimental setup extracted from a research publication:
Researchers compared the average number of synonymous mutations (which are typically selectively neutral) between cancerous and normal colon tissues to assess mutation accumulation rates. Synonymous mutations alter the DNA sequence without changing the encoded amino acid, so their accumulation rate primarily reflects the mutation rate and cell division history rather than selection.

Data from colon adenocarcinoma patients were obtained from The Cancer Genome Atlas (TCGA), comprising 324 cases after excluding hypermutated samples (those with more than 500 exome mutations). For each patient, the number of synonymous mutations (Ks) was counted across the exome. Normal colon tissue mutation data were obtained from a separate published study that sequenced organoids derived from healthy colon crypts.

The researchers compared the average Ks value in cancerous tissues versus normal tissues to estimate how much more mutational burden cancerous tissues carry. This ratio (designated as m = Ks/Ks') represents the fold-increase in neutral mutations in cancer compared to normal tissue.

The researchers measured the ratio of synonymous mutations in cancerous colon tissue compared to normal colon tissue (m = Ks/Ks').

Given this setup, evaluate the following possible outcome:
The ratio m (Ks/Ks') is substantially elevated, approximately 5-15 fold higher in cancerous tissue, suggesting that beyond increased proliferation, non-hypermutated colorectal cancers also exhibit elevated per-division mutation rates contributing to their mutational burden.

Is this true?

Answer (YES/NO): NO